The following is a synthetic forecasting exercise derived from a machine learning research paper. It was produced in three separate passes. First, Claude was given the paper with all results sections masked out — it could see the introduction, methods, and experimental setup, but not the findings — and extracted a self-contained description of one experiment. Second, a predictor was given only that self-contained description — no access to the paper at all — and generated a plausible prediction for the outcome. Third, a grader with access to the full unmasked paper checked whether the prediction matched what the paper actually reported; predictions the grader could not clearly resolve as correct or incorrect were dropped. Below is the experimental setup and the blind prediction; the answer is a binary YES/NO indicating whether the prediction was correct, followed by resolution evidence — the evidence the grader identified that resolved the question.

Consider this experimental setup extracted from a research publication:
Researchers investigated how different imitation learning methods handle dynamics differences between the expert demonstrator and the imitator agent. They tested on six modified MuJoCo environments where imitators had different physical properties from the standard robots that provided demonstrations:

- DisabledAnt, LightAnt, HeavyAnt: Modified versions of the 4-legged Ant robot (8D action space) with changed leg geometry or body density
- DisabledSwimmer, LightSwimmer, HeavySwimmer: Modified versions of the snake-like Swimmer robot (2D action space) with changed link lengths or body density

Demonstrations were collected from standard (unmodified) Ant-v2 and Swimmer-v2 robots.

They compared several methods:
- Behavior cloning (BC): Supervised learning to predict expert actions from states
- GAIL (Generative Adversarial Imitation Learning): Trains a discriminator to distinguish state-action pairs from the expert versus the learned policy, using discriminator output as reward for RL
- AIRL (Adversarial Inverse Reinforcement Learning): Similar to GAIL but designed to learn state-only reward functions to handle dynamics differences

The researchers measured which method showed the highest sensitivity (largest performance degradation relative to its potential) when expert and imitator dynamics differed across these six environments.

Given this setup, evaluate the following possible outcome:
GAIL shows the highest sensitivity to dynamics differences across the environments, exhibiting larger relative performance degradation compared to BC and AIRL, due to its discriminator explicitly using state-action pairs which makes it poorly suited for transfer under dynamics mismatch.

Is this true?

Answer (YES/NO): YES